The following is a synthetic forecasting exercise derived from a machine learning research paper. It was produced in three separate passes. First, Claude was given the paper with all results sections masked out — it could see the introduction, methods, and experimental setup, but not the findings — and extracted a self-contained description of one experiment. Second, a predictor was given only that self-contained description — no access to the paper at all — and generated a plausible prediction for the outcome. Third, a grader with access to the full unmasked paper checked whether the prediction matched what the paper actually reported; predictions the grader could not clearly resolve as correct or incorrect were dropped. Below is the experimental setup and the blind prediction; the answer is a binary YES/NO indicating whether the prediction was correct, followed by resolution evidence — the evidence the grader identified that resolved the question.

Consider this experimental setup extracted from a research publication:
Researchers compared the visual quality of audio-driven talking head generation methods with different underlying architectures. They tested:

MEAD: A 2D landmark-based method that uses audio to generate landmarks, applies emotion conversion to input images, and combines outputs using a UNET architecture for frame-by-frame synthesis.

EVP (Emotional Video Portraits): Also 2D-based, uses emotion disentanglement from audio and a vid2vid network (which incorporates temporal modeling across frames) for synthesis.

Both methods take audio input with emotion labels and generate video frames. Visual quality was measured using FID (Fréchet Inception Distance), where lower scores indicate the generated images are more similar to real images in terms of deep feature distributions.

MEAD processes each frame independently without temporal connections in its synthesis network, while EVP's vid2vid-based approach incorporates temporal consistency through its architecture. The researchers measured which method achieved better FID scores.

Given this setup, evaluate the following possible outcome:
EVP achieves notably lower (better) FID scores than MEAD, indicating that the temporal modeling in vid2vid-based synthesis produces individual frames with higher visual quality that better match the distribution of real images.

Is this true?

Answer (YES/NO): NO